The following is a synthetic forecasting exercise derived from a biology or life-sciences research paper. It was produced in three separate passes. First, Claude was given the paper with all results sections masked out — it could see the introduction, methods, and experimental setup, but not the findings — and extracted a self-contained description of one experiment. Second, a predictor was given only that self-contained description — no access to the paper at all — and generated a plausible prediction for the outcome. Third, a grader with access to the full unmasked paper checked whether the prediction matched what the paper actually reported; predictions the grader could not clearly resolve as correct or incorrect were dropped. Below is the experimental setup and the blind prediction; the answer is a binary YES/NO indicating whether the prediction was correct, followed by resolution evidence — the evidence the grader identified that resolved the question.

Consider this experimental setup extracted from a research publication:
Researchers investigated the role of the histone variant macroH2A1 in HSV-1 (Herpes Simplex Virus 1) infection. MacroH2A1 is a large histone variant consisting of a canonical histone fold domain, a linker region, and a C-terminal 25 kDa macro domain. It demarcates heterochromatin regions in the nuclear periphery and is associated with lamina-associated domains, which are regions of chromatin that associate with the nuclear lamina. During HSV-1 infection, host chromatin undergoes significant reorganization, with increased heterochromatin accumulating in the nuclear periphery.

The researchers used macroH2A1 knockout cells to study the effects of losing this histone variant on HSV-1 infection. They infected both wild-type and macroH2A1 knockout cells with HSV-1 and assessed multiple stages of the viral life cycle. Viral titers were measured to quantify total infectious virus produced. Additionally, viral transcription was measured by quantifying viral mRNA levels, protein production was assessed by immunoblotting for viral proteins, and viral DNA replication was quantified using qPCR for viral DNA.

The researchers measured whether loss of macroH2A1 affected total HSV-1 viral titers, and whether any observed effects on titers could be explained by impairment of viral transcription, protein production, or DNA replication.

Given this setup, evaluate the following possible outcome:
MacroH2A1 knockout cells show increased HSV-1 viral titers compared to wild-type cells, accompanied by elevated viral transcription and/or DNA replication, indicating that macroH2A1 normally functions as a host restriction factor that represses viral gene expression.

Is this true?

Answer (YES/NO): NO